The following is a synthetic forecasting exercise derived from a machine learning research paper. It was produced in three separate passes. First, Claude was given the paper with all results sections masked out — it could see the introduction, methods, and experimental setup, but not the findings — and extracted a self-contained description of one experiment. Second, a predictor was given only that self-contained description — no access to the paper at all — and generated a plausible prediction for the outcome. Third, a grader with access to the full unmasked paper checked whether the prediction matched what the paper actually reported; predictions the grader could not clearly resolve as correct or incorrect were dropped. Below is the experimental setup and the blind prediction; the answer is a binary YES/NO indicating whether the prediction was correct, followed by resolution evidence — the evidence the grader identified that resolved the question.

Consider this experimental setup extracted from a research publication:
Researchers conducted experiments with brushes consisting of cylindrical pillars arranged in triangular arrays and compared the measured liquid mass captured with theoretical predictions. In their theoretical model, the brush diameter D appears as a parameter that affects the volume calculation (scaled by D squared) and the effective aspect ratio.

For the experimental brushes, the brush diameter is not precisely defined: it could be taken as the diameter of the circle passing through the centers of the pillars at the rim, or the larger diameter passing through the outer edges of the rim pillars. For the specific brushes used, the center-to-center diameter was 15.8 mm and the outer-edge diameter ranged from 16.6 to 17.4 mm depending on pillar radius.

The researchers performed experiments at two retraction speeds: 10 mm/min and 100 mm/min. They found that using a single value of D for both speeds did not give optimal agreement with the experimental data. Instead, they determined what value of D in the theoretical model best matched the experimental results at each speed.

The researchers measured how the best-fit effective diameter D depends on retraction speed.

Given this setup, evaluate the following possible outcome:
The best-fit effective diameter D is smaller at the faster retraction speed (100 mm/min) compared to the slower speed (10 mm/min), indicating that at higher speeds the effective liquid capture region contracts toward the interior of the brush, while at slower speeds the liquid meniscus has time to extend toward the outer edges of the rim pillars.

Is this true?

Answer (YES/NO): NO